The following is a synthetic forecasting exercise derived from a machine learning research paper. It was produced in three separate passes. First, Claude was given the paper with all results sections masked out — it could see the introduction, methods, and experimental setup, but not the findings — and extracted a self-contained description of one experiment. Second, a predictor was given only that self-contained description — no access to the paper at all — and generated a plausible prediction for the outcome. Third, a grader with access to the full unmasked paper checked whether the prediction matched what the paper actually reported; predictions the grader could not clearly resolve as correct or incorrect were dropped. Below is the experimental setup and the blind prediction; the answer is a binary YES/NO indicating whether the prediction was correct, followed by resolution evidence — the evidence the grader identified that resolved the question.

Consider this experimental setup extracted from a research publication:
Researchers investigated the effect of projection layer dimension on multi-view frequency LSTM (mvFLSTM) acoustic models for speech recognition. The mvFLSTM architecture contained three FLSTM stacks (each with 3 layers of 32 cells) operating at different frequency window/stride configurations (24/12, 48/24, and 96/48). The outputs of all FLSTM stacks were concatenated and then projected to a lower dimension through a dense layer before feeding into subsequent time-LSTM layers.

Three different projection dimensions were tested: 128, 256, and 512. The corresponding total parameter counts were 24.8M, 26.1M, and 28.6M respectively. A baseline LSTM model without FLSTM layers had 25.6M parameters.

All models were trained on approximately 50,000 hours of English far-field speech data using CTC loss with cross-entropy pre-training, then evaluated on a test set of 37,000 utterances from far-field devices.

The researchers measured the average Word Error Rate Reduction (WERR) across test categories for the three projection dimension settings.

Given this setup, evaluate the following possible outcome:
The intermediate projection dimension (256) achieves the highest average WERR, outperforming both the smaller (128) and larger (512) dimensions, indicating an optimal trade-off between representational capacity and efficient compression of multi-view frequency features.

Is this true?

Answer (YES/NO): NO